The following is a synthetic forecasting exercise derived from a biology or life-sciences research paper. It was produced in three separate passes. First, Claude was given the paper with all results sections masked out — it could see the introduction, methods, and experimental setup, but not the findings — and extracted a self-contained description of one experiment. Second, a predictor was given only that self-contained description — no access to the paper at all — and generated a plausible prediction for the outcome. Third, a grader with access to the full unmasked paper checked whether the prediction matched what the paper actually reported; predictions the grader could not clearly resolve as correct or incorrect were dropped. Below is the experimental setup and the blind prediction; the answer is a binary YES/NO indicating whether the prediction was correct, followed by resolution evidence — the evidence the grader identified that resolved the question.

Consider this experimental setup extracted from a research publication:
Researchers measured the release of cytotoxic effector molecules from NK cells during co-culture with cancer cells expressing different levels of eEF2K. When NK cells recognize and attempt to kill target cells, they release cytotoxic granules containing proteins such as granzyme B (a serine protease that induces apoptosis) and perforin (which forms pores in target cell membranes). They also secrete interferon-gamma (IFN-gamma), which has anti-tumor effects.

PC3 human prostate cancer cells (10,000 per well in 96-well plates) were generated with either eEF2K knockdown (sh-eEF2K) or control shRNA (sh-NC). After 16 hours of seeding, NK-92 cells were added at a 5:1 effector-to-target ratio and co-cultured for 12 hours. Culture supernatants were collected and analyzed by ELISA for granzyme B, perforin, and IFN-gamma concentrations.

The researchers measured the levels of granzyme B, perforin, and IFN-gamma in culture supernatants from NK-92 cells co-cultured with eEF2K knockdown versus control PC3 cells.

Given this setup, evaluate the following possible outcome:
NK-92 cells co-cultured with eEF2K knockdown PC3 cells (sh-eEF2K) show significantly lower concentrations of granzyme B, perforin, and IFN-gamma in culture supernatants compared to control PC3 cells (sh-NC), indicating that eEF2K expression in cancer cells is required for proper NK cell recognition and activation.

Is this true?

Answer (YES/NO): NO